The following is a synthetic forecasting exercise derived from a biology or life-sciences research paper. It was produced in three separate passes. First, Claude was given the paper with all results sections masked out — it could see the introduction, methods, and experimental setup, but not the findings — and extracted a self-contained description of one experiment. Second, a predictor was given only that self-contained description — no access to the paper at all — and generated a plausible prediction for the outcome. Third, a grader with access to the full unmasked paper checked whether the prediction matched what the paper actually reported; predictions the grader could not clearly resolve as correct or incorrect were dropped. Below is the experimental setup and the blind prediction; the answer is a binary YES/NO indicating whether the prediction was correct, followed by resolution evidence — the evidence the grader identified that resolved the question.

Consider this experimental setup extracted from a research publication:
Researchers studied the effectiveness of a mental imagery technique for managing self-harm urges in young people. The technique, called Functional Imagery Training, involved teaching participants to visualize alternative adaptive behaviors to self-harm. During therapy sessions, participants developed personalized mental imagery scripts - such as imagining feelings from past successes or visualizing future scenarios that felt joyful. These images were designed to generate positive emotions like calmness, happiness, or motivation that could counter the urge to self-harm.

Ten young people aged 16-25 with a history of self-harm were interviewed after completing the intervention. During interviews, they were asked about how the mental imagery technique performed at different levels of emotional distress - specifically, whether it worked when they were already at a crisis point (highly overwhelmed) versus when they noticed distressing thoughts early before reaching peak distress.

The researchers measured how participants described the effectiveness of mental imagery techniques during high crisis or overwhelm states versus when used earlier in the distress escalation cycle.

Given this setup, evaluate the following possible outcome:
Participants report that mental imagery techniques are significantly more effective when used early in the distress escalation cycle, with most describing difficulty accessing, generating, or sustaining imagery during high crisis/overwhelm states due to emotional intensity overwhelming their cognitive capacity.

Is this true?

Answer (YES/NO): NO